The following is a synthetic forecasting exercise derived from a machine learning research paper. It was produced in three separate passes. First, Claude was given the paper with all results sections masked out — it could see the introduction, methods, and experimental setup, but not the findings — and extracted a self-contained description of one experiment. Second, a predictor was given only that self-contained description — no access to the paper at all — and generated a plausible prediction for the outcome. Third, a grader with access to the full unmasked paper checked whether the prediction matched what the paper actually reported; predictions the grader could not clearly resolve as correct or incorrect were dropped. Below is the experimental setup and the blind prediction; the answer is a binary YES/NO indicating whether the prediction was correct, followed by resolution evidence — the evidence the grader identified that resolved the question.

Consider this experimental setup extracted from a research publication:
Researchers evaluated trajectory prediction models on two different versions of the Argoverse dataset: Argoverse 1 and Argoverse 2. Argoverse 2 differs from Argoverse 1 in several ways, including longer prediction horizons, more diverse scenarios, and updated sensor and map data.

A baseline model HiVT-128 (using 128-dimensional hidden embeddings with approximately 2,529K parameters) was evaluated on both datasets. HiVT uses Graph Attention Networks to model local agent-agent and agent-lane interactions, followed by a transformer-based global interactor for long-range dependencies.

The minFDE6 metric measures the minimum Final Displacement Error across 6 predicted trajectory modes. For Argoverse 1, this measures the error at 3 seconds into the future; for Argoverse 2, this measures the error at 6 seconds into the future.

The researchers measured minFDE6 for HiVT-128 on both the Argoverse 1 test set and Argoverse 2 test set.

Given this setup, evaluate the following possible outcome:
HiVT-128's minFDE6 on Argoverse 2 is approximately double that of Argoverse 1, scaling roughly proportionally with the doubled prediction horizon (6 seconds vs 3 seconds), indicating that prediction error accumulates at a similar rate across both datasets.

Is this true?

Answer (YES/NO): NO